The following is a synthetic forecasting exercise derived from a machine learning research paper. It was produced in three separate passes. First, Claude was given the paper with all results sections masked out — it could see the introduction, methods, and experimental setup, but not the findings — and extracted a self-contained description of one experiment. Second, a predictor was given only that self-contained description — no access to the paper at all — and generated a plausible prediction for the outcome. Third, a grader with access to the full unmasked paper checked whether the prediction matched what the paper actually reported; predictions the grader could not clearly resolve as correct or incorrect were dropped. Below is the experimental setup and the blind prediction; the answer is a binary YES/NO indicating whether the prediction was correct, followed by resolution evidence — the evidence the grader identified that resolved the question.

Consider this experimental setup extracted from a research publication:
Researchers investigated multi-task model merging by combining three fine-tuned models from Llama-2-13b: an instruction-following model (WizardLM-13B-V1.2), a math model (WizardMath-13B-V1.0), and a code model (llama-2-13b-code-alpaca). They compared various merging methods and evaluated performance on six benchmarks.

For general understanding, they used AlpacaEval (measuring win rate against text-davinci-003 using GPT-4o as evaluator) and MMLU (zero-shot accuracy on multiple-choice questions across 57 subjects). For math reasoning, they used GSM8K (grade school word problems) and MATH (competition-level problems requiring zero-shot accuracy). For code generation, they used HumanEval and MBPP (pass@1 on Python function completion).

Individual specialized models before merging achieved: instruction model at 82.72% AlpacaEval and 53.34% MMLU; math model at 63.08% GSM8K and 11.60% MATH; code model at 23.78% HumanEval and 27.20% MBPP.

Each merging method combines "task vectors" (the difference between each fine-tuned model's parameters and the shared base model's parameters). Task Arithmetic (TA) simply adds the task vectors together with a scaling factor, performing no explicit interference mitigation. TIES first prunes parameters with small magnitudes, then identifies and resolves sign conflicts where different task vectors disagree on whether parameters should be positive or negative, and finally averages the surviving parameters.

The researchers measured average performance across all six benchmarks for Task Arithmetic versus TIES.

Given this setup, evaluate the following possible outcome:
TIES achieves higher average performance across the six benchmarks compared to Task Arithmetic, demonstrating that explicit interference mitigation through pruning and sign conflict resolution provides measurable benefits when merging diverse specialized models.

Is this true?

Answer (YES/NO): YES